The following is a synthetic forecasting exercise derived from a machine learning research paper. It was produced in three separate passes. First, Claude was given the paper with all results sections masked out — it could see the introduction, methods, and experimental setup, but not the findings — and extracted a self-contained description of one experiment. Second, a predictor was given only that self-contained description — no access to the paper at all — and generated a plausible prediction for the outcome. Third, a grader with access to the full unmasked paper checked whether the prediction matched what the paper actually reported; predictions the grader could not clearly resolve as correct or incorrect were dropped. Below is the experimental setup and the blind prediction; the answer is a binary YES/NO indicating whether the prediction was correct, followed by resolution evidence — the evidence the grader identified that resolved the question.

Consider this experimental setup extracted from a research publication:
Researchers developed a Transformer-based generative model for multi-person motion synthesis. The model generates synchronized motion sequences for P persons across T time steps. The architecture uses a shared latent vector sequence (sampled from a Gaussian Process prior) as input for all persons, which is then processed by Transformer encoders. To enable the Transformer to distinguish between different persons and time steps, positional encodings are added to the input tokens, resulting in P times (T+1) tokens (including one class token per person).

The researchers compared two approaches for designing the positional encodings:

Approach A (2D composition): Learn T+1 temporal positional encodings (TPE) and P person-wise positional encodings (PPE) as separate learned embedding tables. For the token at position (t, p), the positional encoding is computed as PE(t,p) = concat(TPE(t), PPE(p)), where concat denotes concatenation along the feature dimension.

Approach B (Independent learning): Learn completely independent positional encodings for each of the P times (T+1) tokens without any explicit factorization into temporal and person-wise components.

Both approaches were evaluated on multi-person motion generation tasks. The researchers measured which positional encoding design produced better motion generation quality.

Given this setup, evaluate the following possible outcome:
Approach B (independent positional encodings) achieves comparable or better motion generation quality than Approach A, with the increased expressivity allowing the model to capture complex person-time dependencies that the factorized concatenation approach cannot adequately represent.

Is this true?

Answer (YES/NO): NO